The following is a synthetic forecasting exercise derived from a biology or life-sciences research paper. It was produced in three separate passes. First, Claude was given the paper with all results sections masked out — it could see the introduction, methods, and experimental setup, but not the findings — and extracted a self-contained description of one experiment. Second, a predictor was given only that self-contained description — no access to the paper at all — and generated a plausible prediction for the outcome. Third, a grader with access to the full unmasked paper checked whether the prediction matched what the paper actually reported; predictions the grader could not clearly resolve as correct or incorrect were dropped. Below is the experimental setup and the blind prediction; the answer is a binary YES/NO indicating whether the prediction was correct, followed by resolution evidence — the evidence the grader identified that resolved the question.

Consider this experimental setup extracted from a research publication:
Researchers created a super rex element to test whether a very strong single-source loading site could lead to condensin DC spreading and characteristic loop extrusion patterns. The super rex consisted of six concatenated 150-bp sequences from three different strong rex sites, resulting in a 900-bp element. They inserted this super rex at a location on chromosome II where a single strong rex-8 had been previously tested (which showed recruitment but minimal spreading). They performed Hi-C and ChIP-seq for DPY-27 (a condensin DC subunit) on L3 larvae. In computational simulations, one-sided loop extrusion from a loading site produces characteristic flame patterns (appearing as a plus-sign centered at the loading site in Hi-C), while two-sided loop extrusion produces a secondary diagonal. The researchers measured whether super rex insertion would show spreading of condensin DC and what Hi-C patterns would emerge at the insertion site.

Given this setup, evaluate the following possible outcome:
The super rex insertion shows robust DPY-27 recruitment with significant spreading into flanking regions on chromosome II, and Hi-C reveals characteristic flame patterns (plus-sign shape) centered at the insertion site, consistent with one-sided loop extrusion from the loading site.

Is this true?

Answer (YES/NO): YES